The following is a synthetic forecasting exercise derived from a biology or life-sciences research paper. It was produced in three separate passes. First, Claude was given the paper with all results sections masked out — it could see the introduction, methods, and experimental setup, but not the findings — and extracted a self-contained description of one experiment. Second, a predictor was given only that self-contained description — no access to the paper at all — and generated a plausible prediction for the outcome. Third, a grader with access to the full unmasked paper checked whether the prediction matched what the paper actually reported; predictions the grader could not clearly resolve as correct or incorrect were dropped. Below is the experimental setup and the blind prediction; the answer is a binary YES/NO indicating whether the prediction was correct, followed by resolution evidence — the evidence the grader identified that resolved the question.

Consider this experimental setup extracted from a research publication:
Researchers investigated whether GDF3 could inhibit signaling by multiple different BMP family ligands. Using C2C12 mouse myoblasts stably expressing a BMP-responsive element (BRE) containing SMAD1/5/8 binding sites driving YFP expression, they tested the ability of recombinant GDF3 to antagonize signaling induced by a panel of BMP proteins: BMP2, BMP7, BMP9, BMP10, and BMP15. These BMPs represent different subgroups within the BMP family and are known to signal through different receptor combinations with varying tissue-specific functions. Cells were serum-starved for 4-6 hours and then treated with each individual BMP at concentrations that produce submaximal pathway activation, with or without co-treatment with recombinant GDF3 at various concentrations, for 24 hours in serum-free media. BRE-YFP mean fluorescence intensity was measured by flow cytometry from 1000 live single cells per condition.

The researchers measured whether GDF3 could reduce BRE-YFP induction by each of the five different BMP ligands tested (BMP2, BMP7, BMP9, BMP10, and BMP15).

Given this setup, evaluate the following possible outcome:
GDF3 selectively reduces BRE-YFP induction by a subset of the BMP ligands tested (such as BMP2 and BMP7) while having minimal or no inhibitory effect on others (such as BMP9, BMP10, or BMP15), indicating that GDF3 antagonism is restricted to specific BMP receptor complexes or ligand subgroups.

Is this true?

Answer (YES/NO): NO